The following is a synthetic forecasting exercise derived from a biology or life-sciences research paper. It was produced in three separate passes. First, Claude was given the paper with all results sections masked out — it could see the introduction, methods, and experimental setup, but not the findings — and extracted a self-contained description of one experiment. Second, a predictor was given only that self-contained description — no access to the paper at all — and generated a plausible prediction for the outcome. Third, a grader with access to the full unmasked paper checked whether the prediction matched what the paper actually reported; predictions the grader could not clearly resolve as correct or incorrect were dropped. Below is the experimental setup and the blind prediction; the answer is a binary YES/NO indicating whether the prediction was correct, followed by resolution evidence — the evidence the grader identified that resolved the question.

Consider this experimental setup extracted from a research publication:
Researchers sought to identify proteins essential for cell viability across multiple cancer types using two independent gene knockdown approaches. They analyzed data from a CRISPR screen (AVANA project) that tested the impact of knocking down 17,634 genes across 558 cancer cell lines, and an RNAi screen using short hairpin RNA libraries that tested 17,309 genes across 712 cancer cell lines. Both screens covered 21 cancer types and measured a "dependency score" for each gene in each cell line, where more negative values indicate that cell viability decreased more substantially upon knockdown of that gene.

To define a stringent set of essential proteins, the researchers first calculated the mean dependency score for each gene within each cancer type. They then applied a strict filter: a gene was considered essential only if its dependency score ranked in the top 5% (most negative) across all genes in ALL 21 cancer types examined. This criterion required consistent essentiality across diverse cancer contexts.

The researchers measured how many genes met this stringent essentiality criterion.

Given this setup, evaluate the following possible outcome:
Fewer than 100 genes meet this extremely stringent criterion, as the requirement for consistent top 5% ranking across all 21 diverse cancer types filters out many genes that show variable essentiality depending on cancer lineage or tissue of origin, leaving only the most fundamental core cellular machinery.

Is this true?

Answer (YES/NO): NO